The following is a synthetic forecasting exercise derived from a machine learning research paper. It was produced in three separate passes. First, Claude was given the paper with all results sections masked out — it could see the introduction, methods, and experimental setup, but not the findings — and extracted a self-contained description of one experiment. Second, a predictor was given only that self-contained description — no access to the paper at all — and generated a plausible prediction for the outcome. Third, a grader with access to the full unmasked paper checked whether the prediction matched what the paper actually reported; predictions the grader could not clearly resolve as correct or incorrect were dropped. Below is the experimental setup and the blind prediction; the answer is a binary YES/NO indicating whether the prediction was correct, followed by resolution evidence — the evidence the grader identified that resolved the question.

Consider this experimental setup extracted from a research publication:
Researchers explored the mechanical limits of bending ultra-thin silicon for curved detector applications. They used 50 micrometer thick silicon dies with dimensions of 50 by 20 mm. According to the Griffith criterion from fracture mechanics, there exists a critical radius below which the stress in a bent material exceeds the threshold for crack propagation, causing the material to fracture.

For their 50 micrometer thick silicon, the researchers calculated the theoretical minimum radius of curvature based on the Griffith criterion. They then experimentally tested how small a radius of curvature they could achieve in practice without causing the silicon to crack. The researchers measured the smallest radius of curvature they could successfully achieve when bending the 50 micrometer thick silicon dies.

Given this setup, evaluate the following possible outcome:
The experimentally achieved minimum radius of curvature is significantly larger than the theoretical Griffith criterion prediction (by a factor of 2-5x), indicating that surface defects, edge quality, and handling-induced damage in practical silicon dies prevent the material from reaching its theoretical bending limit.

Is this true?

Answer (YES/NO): YES